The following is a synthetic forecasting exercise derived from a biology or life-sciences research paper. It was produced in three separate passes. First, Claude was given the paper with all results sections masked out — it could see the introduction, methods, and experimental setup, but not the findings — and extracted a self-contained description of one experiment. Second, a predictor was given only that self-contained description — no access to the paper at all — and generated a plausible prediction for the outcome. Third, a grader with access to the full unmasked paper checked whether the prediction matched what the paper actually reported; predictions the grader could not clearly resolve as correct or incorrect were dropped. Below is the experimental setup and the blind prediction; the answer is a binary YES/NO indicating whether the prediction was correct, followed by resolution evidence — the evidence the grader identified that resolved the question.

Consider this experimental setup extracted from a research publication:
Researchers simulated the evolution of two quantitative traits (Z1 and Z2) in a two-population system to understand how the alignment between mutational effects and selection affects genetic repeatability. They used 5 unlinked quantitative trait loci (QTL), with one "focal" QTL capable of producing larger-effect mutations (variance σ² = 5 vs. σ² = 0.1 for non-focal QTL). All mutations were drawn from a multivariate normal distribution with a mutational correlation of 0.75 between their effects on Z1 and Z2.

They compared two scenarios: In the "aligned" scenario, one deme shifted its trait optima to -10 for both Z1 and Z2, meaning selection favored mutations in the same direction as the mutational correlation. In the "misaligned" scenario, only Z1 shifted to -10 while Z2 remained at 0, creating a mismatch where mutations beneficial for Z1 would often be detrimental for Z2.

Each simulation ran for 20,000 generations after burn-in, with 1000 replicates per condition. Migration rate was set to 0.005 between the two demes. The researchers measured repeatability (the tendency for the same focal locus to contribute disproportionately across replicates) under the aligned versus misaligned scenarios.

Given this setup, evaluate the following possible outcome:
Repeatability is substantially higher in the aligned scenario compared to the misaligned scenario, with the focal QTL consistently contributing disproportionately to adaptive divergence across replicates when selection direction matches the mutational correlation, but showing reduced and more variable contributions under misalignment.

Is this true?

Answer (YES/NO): NO